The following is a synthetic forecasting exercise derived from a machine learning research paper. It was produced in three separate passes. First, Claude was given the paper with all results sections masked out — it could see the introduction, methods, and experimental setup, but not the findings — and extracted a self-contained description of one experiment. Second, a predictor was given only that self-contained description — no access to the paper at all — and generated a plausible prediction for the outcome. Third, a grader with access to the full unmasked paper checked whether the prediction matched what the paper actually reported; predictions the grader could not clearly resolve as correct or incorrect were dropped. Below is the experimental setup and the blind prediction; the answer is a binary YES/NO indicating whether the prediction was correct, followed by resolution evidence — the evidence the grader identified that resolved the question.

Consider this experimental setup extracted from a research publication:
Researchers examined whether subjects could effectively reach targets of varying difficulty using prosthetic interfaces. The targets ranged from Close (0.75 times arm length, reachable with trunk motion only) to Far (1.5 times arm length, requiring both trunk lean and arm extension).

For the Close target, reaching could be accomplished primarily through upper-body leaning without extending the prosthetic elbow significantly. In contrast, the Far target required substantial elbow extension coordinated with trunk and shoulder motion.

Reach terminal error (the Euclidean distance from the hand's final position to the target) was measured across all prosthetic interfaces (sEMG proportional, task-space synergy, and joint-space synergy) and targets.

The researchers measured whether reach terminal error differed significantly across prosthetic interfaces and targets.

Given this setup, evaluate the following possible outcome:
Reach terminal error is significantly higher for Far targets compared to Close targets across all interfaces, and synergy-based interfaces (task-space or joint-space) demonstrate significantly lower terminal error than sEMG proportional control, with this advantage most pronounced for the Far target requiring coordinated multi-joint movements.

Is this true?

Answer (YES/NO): NO